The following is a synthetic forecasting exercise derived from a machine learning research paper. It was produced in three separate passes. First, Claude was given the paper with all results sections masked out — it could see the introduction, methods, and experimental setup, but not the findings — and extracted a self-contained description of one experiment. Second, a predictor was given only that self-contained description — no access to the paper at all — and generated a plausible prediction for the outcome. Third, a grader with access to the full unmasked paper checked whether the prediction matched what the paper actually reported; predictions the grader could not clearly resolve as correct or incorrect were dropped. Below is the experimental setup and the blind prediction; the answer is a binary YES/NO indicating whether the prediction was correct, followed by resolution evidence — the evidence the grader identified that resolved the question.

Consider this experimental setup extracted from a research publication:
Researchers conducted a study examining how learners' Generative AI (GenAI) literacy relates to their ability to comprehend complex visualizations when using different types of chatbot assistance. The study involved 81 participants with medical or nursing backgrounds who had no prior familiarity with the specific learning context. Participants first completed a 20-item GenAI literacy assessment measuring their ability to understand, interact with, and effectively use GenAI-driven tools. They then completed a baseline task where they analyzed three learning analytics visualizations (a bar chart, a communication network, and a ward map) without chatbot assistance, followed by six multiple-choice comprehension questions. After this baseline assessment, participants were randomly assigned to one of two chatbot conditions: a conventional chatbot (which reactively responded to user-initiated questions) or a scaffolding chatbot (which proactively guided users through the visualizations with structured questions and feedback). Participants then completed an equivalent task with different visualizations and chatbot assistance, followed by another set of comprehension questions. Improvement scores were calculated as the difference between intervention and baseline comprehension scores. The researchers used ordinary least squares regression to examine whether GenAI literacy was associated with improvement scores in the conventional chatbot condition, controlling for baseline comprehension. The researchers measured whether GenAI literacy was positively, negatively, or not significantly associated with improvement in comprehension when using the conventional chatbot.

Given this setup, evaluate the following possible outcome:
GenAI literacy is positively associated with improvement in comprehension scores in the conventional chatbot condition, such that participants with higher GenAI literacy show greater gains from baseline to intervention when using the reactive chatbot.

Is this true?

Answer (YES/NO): YES